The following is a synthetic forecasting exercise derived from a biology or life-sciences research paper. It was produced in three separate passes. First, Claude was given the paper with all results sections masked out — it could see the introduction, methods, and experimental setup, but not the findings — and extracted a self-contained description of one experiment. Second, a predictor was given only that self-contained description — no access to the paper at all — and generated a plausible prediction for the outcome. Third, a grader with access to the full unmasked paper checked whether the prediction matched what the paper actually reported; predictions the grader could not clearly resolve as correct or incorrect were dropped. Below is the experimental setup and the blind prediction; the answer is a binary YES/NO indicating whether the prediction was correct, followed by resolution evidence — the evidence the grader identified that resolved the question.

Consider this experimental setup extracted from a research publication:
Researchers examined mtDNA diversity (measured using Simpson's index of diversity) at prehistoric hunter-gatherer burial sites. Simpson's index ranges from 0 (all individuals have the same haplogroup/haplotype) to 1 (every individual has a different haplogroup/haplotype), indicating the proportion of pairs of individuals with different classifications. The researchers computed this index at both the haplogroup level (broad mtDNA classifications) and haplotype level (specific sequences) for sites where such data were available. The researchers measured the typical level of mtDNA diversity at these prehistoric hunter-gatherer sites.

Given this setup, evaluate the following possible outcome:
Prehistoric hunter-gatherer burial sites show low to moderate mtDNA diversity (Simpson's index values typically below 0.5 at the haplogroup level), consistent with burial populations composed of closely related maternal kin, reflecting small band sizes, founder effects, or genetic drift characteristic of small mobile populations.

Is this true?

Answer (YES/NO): NO